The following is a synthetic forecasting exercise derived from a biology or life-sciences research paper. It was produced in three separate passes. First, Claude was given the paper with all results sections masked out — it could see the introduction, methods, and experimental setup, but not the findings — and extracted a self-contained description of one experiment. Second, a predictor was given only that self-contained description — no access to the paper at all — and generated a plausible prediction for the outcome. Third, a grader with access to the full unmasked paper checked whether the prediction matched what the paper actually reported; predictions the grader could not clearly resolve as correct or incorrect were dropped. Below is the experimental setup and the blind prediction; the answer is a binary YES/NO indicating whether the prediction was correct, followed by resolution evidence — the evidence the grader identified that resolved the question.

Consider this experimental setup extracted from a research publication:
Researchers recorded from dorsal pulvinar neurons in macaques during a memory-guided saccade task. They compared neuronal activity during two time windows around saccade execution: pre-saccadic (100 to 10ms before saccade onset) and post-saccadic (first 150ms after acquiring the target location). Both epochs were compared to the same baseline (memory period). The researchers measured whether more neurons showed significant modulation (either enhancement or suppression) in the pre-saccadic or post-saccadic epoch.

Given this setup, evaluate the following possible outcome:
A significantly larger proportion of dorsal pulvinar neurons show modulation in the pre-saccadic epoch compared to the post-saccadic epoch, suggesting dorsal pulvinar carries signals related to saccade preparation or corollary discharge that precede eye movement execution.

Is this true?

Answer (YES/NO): NO